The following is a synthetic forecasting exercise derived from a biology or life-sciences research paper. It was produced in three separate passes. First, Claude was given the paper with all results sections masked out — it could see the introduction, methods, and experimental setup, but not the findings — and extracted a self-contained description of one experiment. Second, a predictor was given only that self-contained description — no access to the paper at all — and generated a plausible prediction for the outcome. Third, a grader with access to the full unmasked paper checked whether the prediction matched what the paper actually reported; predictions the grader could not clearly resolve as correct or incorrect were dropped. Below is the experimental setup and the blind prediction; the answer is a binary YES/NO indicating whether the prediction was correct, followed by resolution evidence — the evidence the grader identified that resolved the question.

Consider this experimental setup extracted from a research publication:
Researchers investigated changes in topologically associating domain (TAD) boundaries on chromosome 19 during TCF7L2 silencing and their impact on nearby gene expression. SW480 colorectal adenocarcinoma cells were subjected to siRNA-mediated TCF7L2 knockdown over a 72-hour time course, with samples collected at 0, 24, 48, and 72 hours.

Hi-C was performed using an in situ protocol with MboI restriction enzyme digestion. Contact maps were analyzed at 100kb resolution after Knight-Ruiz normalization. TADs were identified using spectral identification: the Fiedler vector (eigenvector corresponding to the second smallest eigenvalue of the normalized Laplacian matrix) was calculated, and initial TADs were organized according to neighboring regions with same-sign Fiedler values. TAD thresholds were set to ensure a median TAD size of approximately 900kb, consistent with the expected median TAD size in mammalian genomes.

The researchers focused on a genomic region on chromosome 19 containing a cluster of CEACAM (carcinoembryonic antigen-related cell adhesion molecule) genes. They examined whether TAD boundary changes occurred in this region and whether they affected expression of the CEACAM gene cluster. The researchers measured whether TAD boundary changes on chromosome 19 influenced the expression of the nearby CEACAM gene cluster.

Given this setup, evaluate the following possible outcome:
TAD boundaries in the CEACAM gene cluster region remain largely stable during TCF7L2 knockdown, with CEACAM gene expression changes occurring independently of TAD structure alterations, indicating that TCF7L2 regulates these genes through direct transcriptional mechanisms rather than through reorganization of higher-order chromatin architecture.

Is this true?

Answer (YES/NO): NO